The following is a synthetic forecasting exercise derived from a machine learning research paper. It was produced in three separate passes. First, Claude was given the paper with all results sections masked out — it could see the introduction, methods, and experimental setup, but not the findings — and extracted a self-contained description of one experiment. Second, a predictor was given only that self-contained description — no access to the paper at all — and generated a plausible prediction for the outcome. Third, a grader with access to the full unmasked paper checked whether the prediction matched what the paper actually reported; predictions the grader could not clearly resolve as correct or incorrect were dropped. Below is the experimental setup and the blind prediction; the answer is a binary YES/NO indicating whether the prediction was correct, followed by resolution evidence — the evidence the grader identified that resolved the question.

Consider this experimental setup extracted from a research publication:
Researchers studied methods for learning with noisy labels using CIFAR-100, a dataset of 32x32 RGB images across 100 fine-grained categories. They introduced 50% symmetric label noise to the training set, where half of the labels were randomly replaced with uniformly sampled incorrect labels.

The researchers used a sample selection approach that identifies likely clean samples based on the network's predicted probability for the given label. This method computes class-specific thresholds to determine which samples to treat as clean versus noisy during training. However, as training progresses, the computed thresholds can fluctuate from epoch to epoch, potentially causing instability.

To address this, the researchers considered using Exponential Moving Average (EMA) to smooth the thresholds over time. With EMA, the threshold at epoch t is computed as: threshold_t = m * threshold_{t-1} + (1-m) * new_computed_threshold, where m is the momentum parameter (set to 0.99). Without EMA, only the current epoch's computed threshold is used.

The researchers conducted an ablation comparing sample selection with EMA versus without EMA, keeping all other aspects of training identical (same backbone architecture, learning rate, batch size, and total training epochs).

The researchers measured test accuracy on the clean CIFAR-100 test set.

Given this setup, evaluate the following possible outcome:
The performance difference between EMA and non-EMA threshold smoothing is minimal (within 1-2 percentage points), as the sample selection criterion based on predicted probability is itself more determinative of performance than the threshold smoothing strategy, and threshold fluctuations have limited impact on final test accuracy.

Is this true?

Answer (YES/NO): NO